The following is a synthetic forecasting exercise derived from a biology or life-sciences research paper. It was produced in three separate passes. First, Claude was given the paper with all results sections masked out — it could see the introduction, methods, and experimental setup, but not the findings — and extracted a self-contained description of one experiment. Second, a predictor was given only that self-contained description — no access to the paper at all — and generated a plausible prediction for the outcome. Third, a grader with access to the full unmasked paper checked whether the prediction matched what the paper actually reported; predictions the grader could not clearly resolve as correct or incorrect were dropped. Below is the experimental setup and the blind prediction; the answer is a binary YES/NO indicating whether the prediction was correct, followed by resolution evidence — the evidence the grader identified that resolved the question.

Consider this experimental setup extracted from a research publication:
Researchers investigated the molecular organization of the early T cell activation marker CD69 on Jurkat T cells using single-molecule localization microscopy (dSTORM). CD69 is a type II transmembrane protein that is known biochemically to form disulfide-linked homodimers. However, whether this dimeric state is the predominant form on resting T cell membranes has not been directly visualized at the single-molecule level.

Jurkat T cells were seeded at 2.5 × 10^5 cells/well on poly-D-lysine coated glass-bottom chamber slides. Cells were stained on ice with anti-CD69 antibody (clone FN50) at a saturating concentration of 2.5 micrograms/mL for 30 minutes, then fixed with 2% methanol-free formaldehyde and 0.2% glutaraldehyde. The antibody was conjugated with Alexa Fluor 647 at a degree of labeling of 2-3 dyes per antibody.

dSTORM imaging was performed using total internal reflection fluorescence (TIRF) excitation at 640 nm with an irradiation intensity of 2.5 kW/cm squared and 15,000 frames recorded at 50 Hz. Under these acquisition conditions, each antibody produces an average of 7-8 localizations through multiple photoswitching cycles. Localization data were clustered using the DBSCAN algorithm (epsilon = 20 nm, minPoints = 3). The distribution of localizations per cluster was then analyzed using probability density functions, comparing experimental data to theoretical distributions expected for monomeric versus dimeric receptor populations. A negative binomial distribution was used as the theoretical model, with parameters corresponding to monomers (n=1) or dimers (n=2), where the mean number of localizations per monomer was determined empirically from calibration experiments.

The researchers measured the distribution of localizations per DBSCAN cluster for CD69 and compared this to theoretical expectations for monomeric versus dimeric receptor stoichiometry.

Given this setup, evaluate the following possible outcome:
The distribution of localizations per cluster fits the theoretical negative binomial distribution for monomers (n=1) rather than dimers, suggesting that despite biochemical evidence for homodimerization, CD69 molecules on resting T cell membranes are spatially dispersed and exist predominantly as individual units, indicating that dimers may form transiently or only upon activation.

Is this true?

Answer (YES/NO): NO